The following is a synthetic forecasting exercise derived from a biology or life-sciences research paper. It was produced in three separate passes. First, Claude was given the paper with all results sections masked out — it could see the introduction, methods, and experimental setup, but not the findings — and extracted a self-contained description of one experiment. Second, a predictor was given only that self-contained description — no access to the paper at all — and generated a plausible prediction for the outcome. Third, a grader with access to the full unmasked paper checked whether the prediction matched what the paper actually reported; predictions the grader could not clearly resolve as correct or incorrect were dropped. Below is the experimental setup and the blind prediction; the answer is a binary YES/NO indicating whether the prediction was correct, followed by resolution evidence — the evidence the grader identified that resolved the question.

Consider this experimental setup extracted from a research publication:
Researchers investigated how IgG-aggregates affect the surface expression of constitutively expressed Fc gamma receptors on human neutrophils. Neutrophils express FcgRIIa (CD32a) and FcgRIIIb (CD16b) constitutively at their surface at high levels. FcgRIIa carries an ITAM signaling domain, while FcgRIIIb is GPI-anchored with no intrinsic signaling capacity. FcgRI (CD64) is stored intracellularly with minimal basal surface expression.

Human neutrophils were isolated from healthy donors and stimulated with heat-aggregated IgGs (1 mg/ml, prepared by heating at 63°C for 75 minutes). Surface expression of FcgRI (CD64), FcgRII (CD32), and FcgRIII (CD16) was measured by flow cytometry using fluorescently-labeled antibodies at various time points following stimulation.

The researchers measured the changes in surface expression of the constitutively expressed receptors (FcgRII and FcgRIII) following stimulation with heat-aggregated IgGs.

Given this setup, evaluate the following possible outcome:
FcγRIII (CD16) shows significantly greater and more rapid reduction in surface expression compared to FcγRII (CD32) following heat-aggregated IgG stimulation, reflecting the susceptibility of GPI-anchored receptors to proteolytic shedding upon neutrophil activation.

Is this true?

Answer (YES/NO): NO